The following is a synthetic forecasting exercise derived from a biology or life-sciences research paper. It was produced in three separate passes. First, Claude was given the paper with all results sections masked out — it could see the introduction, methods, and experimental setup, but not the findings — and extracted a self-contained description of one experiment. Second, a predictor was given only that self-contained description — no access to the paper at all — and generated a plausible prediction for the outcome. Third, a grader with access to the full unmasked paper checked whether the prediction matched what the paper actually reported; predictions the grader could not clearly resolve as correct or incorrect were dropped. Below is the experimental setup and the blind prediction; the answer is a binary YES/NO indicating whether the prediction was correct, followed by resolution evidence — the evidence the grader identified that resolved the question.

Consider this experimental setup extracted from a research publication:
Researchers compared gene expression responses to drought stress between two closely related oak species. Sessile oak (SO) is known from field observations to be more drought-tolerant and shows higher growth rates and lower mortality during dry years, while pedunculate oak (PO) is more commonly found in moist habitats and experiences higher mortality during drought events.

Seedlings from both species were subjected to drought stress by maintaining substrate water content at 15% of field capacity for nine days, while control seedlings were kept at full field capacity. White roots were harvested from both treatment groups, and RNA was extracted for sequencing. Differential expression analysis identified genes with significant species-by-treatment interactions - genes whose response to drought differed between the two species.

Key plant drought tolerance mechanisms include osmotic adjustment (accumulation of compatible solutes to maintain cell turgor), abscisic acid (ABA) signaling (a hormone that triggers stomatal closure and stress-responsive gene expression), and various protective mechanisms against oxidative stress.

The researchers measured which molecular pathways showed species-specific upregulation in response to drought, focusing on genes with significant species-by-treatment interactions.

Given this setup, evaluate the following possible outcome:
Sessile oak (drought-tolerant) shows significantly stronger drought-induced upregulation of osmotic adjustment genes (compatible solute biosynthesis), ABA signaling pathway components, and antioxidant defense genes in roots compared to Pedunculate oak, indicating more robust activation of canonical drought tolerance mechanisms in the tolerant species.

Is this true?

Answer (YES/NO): NO